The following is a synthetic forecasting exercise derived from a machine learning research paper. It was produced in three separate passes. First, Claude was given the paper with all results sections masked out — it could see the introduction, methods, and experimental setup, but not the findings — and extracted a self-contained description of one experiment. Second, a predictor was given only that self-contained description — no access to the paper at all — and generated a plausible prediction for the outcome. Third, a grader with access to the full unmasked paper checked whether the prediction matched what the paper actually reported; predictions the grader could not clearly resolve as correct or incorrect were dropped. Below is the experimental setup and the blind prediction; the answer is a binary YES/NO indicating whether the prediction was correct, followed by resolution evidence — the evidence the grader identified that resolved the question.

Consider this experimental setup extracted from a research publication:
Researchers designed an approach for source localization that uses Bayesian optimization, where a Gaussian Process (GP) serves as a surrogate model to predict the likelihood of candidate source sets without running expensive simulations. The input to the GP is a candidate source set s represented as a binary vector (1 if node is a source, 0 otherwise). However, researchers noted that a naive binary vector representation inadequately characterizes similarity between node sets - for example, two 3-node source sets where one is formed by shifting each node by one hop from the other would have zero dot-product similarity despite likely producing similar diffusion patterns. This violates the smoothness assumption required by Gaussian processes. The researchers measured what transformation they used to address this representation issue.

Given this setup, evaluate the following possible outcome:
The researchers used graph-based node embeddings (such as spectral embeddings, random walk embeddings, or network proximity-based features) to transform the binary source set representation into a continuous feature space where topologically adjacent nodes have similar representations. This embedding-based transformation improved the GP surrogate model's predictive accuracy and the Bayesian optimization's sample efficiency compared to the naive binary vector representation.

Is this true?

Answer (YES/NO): NO